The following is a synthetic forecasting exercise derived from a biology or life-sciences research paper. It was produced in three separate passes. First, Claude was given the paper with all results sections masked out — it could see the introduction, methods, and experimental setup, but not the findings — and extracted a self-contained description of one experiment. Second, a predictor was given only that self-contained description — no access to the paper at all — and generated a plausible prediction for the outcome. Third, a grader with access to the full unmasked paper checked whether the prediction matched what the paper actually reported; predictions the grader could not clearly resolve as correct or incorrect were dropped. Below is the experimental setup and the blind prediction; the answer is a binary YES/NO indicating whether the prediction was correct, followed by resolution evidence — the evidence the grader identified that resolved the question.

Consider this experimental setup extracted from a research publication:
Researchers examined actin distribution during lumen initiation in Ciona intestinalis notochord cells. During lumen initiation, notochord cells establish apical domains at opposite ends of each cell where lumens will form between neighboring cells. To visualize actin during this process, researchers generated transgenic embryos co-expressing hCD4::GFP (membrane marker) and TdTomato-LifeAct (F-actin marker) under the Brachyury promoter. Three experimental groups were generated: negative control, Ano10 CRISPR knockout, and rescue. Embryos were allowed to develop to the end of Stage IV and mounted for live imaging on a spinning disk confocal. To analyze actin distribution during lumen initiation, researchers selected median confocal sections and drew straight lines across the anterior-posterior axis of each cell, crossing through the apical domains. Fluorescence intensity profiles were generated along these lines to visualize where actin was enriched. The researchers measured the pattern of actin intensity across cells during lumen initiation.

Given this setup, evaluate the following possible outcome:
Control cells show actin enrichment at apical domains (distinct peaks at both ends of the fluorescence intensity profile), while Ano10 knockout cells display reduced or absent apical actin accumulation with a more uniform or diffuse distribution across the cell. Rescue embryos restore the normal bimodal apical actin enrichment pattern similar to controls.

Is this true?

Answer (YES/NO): YES